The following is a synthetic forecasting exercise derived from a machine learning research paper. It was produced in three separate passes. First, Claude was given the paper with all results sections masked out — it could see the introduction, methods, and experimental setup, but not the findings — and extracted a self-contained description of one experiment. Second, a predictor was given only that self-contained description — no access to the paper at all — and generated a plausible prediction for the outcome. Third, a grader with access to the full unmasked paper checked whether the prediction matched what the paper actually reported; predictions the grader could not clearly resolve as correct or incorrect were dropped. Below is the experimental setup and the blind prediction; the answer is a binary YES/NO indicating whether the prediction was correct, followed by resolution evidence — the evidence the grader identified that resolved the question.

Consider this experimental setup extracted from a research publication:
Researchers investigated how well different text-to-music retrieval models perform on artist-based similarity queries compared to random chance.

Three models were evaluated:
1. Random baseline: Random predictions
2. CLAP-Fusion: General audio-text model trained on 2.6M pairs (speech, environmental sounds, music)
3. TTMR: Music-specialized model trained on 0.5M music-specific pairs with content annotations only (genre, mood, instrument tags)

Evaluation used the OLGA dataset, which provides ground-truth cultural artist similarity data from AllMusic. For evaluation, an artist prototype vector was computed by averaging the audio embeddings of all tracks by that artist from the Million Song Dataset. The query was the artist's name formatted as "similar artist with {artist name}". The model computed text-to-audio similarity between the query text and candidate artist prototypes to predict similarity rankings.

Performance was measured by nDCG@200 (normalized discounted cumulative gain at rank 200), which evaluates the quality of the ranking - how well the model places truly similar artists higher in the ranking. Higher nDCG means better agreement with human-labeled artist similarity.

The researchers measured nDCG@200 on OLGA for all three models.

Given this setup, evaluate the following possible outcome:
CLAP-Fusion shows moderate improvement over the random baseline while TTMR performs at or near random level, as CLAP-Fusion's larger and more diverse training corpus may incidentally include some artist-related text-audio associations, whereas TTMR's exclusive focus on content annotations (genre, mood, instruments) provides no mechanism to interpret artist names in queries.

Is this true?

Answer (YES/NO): NO